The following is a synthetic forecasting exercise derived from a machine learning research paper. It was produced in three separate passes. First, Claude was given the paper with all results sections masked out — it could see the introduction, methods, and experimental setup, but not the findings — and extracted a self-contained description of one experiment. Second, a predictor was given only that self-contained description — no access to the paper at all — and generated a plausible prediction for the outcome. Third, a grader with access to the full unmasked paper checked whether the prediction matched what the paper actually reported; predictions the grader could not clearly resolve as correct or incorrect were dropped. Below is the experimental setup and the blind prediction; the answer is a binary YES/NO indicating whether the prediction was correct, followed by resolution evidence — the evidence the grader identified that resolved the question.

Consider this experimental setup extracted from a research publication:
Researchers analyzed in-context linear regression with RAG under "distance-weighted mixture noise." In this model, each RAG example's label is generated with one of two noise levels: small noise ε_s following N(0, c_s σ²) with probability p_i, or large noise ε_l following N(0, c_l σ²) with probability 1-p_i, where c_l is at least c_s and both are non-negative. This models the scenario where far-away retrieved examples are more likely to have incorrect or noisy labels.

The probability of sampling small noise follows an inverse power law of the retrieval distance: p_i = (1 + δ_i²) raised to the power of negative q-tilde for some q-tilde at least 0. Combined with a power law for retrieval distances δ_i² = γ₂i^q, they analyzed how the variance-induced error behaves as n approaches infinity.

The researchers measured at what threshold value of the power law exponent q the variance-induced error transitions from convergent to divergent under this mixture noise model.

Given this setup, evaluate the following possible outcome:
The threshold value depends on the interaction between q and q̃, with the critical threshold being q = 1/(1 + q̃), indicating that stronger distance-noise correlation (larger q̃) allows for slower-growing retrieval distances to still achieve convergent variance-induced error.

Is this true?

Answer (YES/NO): NO